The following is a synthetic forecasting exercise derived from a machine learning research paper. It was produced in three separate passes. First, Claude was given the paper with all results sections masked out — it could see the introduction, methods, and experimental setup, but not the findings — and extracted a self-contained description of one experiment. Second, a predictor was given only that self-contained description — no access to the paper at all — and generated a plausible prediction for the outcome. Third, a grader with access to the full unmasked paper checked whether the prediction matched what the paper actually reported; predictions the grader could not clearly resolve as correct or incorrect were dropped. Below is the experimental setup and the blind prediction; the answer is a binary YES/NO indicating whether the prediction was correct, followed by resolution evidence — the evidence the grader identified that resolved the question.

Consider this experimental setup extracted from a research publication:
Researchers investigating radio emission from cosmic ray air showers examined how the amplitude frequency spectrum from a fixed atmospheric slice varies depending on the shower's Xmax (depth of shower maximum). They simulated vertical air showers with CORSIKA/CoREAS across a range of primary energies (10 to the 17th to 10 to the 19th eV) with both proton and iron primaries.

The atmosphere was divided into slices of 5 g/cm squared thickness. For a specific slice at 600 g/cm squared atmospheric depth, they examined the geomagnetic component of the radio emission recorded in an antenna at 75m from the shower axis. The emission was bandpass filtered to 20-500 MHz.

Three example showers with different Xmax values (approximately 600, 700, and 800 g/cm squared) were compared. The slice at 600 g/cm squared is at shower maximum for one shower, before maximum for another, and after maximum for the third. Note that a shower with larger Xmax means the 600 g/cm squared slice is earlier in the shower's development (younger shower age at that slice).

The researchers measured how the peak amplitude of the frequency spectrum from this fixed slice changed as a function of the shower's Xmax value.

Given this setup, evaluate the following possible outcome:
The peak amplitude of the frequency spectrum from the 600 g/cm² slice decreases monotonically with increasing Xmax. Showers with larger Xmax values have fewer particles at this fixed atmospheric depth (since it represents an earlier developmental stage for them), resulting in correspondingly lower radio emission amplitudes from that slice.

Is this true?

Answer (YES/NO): NO